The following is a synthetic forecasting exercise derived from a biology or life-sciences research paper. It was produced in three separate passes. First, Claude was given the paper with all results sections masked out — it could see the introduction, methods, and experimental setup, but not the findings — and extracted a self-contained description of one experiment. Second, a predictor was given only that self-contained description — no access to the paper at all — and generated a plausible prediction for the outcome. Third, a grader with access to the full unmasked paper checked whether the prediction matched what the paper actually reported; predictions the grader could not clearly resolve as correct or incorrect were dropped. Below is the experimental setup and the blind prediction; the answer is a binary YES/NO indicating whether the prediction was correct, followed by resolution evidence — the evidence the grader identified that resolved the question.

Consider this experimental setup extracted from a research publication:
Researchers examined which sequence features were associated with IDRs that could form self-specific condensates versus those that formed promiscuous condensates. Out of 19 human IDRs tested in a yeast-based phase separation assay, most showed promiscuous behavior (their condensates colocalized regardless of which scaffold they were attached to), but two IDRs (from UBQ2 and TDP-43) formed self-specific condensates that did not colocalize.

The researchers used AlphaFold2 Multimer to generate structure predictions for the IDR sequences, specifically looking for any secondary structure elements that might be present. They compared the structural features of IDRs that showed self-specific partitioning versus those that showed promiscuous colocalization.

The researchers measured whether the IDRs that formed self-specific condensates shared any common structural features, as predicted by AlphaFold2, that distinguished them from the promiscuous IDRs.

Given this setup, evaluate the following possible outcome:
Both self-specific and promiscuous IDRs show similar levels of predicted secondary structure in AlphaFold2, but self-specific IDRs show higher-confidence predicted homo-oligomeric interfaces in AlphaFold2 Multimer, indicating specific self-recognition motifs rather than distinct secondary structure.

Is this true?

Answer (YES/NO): NO